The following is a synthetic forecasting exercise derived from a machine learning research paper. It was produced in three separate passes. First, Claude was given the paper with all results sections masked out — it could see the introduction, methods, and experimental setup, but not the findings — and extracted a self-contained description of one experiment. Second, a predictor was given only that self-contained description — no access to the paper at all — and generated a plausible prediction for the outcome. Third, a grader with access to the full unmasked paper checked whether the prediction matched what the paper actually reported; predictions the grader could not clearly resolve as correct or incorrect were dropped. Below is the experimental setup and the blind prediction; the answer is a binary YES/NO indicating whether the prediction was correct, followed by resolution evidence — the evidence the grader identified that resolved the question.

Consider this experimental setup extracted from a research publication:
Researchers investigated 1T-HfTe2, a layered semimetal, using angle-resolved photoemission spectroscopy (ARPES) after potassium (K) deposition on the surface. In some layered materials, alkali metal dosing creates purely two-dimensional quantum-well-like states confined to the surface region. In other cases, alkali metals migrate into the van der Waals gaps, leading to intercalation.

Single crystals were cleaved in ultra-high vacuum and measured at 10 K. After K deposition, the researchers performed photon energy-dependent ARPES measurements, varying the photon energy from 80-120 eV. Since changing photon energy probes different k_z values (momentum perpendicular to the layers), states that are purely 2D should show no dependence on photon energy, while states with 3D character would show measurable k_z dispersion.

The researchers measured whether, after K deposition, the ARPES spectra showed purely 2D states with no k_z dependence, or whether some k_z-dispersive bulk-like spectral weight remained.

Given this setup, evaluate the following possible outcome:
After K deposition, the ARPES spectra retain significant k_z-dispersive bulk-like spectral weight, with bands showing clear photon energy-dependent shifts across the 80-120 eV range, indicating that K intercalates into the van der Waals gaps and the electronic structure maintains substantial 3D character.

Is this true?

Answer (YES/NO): NO